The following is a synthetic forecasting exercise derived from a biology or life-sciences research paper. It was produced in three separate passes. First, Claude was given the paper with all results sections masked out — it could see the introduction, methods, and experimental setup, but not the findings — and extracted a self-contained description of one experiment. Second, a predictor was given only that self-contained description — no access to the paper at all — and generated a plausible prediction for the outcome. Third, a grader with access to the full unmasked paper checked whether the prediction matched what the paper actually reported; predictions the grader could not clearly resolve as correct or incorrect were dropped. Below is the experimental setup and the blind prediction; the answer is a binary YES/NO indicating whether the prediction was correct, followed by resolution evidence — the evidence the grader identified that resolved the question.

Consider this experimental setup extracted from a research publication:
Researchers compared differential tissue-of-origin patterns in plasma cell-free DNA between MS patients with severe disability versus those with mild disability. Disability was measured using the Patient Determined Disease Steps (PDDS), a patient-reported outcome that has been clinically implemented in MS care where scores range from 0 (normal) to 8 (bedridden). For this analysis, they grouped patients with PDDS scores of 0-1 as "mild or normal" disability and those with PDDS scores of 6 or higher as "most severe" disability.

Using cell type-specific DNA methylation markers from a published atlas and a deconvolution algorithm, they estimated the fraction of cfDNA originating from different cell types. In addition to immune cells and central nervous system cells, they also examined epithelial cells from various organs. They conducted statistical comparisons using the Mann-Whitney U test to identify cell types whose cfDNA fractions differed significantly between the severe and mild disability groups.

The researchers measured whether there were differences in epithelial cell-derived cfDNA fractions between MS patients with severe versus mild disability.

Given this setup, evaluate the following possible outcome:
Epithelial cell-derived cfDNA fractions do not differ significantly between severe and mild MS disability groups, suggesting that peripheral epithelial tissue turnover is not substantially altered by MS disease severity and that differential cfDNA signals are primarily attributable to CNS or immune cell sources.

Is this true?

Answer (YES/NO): NO